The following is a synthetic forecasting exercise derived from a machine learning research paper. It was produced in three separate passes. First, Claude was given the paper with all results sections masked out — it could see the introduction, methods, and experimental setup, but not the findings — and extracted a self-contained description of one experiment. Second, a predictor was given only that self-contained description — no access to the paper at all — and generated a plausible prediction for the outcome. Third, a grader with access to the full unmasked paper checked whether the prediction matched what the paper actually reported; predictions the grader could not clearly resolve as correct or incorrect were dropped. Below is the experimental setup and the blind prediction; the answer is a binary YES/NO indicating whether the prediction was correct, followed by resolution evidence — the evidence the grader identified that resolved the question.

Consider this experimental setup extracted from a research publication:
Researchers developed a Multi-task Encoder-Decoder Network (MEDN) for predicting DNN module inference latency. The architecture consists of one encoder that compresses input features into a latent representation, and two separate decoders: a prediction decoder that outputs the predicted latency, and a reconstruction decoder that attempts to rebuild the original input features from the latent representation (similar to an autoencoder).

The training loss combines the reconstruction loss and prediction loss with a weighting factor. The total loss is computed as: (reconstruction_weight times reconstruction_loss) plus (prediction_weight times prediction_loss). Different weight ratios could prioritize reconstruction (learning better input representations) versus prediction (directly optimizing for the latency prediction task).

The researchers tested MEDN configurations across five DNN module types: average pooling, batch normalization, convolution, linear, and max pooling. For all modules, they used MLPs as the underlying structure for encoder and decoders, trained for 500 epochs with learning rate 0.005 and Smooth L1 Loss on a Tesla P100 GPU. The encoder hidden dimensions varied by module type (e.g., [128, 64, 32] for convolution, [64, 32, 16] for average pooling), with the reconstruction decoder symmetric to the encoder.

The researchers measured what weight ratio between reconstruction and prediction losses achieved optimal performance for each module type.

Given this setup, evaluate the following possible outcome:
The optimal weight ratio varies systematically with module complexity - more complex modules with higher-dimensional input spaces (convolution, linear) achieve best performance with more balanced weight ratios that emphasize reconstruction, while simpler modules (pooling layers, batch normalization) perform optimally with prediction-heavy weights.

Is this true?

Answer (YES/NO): NO